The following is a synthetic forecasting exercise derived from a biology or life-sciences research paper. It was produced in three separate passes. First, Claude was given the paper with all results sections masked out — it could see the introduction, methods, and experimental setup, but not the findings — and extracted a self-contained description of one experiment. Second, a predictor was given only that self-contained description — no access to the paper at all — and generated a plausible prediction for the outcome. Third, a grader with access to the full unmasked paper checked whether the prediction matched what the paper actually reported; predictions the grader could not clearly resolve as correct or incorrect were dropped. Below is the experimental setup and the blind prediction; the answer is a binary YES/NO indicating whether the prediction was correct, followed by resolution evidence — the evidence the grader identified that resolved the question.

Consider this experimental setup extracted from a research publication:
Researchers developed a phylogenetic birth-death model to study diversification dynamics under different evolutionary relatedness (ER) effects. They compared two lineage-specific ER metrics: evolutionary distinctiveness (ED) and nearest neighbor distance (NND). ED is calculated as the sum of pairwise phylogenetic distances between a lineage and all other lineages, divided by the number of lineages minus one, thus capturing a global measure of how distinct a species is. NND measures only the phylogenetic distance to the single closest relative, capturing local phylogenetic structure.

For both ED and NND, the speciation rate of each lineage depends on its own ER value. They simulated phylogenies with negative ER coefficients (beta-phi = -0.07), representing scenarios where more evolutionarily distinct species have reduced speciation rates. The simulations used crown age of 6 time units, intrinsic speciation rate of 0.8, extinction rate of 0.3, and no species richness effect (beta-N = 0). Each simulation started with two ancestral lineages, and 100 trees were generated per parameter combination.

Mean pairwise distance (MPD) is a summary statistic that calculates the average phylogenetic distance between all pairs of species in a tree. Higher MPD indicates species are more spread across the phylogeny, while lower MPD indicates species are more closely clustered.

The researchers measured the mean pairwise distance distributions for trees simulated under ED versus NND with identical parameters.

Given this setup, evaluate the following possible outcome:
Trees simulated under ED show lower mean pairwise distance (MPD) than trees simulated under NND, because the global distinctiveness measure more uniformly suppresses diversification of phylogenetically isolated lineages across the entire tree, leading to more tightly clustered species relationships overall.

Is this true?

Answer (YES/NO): NO